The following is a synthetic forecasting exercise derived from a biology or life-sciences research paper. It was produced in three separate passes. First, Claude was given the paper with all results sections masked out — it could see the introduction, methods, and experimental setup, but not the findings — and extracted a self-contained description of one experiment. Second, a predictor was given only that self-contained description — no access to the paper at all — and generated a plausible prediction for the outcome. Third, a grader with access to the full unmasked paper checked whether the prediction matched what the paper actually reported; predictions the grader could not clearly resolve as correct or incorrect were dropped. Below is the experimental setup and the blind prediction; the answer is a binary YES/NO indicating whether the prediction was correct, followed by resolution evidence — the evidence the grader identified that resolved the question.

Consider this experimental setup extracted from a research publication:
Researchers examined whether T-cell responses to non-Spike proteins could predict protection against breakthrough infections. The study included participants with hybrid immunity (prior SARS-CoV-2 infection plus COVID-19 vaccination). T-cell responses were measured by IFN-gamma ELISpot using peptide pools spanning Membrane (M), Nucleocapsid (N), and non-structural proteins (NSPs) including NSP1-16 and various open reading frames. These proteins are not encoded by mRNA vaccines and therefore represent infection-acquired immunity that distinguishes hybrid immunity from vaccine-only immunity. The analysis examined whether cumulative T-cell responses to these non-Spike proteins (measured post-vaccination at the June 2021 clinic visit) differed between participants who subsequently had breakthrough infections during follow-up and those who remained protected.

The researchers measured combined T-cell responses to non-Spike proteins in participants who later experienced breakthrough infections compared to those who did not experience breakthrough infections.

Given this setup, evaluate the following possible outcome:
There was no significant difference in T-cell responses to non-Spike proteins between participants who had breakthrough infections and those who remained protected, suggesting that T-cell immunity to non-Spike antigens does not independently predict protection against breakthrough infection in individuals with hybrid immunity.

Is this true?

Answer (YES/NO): NO